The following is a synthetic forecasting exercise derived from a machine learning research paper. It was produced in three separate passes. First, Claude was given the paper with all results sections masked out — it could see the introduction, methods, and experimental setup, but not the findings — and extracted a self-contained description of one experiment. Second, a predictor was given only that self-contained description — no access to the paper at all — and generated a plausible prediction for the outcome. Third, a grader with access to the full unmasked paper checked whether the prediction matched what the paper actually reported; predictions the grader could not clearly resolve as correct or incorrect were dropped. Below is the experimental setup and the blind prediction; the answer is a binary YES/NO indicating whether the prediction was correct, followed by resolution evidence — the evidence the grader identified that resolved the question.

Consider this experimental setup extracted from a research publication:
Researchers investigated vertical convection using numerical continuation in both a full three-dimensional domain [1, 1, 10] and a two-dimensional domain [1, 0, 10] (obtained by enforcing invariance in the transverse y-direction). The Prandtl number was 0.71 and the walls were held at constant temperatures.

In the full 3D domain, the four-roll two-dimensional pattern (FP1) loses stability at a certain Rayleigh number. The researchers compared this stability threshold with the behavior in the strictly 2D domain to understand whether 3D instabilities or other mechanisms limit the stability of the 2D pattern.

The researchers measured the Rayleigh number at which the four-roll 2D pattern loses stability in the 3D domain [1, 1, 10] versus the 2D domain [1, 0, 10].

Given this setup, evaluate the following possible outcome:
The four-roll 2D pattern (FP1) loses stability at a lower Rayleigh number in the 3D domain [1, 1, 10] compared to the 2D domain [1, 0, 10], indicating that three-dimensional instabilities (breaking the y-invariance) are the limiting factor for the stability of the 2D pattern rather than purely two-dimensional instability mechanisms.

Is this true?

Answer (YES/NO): YES